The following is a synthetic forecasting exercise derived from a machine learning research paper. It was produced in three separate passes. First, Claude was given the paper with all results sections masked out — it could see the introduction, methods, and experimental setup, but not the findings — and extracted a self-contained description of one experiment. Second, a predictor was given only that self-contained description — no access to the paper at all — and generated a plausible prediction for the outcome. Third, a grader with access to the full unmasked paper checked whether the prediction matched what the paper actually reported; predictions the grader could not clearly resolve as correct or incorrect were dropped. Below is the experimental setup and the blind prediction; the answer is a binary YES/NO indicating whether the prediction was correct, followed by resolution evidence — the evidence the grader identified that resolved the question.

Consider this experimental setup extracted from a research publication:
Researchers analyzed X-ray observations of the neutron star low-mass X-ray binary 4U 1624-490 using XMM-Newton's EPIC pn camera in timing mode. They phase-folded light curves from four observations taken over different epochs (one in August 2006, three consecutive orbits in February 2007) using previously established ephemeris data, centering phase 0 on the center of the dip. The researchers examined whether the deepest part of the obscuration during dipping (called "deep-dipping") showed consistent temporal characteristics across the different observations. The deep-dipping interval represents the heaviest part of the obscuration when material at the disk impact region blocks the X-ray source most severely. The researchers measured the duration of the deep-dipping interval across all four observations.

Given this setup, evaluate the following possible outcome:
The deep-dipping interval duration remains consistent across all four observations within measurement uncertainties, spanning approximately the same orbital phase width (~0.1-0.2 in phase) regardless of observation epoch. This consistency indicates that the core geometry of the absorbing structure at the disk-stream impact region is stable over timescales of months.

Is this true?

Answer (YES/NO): YES